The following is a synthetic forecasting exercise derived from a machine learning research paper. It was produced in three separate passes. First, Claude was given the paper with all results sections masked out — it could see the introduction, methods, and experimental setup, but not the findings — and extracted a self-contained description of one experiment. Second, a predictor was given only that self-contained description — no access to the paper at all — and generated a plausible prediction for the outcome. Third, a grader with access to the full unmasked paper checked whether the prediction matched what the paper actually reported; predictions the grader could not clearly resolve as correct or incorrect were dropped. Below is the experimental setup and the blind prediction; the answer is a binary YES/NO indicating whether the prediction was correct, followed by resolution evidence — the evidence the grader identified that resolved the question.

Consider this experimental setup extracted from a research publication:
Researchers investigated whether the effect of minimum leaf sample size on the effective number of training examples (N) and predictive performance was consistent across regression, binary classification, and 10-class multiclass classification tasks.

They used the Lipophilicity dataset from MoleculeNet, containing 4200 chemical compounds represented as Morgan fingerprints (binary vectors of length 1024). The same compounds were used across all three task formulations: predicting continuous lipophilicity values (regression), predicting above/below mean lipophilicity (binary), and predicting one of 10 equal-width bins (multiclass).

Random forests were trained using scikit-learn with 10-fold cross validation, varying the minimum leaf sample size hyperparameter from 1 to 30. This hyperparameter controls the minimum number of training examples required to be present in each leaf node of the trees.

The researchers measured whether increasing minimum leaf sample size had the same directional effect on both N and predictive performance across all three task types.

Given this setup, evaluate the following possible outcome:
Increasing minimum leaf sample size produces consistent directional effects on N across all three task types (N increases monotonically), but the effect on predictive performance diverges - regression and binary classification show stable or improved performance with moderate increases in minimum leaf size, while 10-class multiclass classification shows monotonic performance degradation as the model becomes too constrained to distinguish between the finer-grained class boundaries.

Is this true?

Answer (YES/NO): NO